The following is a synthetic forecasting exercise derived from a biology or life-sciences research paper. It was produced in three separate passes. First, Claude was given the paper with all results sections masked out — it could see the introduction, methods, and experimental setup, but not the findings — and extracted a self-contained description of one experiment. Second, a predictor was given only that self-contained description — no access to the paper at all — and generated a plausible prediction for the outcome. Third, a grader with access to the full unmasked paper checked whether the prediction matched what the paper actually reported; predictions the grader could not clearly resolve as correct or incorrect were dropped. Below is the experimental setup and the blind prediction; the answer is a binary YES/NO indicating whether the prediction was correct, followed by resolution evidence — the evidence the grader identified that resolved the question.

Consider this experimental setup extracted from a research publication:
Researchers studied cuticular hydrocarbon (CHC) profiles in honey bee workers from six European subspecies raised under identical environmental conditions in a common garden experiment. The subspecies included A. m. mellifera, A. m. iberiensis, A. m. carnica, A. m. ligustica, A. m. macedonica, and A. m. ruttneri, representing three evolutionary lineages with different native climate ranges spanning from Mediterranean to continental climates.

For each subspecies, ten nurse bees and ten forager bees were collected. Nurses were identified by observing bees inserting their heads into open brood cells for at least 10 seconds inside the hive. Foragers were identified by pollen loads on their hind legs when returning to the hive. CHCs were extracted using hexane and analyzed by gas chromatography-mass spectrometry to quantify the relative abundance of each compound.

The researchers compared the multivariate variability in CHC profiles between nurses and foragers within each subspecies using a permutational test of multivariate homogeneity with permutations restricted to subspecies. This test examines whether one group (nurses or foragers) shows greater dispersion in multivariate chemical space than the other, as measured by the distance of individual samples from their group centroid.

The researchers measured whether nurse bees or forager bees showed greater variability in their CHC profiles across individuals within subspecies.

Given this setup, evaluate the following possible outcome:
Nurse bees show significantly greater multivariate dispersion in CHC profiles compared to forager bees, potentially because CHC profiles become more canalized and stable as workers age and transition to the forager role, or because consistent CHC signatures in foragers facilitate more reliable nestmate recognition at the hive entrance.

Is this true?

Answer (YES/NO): YES